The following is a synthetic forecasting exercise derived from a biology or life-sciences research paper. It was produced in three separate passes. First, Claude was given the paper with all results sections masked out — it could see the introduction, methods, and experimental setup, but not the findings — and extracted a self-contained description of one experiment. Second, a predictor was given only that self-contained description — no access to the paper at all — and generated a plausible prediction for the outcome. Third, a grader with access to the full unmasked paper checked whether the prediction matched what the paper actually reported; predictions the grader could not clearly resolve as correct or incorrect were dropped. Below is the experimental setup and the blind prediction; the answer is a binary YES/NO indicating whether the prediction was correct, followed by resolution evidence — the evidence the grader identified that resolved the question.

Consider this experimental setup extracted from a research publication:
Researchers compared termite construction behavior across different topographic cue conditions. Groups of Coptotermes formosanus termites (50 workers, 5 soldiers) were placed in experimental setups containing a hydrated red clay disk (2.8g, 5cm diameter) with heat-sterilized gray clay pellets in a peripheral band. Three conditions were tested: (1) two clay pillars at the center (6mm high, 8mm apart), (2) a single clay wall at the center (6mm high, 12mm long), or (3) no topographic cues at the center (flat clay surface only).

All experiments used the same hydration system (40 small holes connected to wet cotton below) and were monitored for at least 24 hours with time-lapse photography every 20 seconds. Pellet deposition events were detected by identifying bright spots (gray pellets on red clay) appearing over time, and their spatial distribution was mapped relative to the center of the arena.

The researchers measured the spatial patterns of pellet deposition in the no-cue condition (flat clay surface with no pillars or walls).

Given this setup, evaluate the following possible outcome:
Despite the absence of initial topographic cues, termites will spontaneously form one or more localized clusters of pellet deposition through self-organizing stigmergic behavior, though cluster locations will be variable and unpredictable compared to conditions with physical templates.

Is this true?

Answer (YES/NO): NO